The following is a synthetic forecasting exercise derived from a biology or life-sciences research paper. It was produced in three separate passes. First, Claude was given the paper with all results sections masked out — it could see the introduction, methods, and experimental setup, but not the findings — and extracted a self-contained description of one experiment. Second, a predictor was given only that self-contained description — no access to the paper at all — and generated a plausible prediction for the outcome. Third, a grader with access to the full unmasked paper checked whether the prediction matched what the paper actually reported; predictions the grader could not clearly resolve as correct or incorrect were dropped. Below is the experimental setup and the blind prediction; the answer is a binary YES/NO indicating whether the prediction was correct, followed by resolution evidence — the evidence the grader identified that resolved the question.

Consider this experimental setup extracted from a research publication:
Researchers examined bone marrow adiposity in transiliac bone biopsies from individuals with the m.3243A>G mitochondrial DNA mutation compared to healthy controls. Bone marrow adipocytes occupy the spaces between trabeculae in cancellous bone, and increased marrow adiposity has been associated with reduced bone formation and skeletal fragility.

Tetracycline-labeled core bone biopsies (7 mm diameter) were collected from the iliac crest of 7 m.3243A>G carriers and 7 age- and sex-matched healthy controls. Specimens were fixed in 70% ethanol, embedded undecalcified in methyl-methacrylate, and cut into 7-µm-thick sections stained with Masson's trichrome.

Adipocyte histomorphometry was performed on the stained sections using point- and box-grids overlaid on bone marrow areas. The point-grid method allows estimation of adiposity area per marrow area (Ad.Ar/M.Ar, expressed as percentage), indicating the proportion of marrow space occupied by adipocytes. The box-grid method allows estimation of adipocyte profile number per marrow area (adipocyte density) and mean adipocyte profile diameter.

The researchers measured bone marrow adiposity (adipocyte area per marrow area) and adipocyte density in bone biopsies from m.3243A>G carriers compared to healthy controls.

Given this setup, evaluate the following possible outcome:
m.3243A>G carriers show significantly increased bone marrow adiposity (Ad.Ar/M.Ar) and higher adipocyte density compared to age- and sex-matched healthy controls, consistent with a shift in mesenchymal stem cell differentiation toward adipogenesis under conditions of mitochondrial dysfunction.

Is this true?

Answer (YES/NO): NO